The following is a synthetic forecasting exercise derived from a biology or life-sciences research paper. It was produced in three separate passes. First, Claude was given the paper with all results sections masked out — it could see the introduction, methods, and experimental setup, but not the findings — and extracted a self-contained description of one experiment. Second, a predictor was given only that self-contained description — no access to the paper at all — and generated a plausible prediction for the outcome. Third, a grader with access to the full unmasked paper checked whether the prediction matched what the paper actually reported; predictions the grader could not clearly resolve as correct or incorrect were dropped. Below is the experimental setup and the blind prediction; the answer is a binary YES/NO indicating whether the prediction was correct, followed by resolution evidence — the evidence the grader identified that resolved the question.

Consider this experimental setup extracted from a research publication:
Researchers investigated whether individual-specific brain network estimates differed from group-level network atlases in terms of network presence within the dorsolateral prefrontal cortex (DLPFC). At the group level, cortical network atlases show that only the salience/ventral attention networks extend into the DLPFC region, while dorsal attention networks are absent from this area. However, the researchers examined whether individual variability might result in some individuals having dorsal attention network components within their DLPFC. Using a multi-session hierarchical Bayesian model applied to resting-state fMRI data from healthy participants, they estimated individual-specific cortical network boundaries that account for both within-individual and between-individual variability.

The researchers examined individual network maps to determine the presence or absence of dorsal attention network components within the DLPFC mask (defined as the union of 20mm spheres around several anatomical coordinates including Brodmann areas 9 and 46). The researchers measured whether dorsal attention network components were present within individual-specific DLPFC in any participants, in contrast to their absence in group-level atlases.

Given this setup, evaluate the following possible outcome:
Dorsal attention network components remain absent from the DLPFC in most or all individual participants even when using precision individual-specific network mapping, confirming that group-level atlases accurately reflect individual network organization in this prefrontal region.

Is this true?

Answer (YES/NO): NO